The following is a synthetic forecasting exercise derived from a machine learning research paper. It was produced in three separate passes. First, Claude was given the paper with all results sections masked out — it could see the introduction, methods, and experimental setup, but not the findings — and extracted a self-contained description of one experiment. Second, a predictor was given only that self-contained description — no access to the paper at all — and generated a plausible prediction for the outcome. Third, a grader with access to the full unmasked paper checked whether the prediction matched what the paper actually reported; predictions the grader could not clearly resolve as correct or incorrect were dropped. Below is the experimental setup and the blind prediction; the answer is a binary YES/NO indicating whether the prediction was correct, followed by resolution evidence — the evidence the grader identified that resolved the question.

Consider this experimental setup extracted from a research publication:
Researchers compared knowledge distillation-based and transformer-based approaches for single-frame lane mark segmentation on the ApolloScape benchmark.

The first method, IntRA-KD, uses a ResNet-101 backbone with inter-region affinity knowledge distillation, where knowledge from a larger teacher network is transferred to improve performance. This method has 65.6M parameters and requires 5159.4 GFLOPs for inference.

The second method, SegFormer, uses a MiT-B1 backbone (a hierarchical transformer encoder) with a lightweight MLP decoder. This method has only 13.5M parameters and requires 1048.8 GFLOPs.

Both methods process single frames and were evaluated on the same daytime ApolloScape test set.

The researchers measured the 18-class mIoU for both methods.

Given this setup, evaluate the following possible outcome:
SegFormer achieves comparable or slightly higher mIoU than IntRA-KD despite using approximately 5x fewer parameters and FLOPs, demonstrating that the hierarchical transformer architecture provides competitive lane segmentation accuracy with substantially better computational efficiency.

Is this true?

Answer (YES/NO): NO